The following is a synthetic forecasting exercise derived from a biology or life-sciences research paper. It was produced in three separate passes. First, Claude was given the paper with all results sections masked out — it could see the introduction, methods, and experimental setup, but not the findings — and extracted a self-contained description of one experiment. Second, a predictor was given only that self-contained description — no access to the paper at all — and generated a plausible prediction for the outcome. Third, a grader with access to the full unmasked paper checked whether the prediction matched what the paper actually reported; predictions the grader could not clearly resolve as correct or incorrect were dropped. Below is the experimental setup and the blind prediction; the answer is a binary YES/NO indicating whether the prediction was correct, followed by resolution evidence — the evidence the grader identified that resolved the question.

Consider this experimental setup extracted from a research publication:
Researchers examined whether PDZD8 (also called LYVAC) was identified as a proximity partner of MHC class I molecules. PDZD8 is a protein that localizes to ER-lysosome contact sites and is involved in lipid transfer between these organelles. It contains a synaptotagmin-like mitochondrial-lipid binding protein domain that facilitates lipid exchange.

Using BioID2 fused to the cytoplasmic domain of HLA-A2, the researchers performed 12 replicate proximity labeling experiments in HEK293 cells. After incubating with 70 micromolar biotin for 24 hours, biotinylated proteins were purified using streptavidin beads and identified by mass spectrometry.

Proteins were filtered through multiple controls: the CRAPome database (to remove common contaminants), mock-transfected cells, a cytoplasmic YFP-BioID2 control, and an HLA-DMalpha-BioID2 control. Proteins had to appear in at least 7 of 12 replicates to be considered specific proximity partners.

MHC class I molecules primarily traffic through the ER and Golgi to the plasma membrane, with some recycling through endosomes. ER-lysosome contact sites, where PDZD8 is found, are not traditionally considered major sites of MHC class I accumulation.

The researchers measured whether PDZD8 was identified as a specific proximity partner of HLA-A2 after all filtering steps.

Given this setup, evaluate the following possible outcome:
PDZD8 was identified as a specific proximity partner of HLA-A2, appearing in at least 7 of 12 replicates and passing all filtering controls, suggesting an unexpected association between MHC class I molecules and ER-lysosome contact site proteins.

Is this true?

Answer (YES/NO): YES